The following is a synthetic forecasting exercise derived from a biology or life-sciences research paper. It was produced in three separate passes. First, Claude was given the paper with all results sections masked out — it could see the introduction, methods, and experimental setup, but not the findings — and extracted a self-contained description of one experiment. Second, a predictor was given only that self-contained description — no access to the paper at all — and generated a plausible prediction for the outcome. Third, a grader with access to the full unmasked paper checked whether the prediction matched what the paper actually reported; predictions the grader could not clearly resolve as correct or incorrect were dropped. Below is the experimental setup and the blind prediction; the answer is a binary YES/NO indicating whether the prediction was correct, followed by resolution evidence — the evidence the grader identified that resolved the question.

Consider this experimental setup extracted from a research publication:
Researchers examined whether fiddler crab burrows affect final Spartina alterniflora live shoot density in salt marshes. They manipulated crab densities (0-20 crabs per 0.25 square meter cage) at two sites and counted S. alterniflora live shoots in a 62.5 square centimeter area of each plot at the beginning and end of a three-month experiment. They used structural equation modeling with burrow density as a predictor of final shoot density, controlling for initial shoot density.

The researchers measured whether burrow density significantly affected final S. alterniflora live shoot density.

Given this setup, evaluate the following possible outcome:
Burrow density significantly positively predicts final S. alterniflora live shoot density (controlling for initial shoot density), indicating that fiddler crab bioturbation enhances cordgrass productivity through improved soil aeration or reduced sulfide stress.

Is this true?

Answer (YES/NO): NO